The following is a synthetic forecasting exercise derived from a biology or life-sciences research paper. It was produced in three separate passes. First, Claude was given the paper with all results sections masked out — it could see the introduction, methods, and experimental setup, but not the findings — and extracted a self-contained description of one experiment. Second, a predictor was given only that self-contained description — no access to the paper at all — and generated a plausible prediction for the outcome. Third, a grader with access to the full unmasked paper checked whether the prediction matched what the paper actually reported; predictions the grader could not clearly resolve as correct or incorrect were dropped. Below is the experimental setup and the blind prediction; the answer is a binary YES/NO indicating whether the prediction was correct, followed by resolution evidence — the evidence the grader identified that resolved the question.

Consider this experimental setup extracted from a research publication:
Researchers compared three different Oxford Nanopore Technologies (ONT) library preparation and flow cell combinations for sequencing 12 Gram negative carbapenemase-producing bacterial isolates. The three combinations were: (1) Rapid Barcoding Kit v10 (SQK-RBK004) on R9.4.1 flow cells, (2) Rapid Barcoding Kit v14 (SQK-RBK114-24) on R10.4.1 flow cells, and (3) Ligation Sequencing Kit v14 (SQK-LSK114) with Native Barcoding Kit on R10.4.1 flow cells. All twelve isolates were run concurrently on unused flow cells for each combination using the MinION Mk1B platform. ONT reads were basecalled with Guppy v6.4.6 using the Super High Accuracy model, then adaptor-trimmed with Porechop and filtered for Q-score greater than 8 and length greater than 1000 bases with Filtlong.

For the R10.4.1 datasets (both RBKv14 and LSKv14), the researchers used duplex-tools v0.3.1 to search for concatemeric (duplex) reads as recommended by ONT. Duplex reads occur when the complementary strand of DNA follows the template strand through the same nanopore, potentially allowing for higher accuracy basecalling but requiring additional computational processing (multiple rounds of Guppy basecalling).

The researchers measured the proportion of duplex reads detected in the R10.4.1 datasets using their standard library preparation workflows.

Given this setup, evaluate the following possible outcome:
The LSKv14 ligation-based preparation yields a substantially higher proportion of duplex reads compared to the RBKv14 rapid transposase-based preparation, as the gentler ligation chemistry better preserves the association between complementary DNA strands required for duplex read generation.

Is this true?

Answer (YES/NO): YES